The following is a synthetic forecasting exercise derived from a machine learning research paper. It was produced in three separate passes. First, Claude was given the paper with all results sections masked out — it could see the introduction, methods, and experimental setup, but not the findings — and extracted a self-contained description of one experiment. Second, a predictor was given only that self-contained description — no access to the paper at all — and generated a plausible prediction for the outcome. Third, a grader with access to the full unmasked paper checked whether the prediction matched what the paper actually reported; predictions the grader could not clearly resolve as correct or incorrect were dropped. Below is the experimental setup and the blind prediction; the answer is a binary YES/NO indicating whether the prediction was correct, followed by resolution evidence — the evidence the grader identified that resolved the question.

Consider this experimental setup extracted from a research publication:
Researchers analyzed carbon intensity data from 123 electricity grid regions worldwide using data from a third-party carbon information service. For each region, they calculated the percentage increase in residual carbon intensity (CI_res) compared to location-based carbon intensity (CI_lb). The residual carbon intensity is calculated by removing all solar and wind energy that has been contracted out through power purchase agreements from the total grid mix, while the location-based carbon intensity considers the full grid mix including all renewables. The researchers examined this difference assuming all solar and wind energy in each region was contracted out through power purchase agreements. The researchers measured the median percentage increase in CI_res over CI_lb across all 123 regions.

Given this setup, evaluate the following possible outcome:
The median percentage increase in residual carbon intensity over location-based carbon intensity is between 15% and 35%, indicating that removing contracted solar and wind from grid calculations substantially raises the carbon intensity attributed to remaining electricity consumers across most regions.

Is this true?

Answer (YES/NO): NO